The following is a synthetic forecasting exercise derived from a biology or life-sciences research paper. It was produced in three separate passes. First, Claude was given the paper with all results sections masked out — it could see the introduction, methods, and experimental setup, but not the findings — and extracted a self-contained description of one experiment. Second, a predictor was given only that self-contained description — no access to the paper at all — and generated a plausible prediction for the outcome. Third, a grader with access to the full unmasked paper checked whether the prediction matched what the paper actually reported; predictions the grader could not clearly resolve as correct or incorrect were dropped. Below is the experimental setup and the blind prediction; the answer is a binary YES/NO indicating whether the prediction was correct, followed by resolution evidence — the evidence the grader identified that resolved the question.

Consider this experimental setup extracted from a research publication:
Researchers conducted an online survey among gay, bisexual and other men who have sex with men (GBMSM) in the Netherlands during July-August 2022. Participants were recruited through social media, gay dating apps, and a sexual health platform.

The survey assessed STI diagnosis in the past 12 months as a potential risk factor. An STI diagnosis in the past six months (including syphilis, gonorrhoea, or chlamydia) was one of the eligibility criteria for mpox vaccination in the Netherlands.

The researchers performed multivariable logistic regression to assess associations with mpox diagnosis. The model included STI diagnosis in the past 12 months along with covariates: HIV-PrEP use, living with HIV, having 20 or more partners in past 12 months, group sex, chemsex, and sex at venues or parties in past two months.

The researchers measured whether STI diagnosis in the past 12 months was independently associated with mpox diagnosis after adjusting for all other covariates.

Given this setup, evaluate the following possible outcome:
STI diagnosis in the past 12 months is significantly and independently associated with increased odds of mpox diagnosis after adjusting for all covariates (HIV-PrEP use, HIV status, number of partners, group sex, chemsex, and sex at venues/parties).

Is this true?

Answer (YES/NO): NO